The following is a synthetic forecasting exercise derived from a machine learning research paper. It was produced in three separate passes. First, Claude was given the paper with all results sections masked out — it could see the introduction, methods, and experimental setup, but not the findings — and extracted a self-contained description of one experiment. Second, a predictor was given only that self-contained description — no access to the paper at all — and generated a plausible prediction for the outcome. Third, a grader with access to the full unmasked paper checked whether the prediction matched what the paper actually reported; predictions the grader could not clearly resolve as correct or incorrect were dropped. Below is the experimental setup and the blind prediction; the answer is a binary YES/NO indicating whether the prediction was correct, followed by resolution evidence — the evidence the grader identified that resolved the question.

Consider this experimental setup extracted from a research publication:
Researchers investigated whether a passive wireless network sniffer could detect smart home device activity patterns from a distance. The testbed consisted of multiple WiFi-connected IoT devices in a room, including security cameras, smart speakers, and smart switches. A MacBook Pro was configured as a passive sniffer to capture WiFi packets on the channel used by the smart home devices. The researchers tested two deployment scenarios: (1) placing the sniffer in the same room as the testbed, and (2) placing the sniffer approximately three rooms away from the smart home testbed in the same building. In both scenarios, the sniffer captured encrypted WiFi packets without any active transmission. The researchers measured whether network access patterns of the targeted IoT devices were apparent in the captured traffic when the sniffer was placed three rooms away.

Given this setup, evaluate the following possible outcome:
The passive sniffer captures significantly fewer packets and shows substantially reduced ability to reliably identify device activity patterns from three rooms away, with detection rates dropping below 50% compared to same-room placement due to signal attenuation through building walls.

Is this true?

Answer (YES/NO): NO